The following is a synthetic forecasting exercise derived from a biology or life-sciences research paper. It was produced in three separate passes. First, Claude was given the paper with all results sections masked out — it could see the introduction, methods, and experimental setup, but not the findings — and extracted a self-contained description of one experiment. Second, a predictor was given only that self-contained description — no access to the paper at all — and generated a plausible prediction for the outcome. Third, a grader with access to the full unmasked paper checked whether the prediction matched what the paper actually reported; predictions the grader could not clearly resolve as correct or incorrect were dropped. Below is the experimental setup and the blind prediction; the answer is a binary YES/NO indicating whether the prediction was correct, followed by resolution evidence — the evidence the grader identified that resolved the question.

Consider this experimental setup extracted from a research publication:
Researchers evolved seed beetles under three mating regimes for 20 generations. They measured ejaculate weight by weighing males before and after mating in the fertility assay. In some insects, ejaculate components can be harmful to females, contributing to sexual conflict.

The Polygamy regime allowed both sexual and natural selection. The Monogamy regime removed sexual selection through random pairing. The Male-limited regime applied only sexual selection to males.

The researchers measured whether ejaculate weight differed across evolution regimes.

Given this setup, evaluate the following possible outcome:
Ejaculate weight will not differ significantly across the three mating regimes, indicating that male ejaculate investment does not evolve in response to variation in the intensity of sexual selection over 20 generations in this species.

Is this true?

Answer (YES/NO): YES